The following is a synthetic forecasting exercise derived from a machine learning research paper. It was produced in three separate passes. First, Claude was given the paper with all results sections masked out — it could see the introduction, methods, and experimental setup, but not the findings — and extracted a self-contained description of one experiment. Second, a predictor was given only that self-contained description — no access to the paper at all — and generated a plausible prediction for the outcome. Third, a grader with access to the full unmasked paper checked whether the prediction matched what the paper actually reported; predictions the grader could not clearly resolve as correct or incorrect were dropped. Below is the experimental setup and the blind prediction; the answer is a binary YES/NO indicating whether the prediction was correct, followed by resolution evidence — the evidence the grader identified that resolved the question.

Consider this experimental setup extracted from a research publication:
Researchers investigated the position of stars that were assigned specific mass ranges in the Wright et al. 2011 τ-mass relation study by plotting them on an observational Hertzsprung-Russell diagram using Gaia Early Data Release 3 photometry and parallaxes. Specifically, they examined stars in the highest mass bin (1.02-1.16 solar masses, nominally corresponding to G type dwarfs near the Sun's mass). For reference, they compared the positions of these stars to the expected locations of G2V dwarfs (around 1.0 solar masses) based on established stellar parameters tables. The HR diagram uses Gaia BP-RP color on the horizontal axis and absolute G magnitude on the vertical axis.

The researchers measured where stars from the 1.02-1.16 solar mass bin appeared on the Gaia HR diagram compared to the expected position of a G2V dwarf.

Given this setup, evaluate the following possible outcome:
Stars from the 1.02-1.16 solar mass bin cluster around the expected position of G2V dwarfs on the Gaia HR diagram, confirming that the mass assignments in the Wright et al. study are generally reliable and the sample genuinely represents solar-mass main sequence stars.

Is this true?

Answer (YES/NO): NO